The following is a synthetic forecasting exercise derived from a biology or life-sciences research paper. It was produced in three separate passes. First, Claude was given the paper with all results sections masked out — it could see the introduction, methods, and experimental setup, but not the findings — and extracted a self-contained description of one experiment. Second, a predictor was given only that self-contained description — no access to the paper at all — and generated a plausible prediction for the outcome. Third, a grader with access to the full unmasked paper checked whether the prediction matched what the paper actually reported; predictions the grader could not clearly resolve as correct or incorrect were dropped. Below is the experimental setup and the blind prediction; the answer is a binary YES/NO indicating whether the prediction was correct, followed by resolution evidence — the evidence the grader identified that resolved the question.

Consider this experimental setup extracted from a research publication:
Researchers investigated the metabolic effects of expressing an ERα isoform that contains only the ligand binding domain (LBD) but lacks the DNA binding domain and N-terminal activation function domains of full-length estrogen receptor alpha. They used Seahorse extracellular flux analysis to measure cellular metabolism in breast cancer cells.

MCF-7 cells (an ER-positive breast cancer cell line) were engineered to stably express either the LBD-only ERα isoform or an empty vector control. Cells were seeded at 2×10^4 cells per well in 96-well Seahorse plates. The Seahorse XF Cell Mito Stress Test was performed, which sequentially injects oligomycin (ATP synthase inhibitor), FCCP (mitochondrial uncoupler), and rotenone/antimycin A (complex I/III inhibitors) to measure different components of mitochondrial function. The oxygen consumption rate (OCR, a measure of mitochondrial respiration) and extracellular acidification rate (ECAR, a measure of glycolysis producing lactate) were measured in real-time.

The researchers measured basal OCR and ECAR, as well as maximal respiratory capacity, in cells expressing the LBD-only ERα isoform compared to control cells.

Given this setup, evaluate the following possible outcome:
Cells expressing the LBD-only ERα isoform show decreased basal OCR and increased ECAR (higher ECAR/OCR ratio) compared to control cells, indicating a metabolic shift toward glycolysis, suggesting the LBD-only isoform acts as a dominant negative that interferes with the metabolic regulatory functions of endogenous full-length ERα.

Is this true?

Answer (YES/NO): NO